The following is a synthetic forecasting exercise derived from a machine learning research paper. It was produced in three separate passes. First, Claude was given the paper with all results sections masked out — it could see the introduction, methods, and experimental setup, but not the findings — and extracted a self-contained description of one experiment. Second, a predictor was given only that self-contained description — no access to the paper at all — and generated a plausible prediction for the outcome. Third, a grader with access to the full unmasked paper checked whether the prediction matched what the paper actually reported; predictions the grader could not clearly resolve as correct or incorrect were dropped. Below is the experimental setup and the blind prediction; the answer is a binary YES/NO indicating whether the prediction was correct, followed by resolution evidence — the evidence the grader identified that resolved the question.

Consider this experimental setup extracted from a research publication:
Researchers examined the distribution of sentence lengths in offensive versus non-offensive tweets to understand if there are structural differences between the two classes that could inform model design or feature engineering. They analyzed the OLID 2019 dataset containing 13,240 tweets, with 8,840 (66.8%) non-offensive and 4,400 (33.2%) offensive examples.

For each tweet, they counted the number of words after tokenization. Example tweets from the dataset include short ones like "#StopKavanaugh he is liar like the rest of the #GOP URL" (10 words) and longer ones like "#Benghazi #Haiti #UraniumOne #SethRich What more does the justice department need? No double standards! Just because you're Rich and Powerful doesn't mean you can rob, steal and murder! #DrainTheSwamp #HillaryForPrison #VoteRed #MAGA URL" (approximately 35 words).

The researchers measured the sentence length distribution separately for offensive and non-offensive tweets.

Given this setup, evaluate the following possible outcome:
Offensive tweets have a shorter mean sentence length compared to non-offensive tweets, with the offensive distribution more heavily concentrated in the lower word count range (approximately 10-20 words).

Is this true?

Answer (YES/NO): NO